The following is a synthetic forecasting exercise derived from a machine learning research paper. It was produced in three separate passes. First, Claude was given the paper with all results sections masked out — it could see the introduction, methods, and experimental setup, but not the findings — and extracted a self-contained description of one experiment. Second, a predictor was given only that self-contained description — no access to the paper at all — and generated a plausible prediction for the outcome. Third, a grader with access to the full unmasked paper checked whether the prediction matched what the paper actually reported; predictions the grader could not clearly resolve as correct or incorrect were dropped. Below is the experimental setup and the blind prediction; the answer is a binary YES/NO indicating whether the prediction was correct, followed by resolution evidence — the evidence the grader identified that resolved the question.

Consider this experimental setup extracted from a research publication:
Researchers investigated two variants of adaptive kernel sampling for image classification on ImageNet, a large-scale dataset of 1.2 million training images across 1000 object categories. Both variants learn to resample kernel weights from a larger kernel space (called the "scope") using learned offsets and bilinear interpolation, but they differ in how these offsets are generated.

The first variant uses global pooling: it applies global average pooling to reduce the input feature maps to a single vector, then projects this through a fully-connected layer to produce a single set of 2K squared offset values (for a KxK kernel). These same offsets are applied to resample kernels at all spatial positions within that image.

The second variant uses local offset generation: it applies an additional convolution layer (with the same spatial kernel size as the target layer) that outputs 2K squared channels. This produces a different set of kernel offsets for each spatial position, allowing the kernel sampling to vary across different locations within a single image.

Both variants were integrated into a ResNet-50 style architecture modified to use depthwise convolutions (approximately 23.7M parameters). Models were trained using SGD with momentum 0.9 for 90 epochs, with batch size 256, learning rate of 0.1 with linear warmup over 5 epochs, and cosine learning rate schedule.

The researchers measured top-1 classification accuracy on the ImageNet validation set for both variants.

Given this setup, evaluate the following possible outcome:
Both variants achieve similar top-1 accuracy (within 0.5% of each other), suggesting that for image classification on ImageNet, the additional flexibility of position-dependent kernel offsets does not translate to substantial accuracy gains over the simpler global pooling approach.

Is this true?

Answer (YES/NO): NO